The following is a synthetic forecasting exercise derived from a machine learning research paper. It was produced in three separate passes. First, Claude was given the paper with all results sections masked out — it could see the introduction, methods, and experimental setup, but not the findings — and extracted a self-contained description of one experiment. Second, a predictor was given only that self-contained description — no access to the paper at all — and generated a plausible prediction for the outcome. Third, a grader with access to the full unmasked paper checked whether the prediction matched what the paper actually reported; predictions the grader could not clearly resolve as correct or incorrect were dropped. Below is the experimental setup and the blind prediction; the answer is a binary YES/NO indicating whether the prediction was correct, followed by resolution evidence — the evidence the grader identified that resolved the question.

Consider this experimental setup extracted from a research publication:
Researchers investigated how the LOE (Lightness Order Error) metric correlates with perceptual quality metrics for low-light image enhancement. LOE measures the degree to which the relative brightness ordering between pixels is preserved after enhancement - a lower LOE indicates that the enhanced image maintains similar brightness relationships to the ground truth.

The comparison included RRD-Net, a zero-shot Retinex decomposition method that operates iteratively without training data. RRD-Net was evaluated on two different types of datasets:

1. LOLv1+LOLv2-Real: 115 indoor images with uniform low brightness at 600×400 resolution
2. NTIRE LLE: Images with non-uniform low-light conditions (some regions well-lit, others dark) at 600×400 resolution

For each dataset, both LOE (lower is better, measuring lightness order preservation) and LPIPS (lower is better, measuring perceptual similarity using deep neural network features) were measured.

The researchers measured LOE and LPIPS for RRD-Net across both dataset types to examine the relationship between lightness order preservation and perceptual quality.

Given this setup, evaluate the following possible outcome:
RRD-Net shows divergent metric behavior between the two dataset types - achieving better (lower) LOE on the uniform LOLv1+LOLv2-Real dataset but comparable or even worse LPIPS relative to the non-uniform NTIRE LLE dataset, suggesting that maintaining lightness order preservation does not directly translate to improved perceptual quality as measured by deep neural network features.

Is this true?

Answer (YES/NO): NO